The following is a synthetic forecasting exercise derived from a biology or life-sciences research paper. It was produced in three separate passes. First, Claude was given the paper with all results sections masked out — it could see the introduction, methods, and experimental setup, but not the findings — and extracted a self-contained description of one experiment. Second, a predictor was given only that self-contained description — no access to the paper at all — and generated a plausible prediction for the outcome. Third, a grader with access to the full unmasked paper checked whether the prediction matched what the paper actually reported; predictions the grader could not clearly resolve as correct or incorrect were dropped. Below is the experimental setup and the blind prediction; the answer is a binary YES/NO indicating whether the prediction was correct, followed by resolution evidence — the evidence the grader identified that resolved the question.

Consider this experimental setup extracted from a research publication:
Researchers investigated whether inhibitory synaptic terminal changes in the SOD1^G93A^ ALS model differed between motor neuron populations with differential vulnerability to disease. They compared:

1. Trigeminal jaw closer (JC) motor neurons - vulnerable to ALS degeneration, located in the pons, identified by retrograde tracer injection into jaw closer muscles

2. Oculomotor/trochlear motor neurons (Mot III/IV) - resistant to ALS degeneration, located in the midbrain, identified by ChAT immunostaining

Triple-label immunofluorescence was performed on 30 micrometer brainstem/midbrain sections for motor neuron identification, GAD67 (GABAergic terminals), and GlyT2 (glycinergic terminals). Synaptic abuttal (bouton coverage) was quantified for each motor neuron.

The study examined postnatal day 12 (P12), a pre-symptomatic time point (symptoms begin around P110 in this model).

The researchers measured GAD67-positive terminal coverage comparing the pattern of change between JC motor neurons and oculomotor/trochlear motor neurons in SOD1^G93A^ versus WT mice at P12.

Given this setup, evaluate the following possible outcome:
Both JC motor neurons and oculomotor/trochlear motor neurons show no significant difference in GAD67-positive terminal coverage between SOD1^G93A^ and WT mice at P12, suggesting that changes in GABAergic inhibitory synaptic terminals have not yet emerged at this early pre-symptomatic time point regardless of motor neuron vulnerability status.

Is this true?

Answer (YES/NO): NO